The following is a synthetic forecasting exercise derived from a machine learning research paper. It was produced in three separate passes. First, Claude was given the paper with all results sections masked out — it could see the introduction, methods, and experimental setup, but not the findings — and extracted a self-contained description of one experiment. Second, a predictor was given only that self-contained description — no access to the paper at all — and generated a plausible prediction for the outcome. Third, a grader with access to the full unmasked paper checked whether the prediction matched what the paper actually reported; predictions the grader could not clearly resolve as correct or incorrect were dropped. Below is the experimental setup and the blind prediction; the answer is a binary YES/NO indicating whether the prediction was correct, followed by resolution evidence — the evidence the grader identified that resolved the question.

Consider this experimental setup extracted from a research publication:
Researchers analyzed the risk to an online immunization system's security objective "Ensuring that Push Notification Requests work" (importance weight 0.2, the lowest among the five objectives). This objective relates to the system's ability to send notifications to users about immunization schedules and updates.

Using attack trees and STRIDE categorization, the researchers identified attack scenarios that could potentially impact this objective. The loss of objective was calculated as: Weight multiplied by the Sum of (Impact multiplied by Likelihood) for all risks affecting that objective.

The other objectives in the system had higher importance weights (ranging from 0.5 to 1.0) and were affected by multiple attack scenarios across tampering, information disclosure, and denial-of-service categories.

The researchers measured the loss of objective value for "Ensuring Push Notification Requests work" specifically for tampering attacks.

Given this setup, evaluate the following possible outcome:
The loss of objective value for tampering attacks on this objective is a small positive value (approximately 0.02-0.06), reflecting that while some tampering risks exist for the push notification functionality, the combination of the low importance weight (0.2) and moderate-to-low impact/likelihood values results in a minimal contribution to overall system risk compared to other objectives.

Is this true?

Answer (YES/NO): NO